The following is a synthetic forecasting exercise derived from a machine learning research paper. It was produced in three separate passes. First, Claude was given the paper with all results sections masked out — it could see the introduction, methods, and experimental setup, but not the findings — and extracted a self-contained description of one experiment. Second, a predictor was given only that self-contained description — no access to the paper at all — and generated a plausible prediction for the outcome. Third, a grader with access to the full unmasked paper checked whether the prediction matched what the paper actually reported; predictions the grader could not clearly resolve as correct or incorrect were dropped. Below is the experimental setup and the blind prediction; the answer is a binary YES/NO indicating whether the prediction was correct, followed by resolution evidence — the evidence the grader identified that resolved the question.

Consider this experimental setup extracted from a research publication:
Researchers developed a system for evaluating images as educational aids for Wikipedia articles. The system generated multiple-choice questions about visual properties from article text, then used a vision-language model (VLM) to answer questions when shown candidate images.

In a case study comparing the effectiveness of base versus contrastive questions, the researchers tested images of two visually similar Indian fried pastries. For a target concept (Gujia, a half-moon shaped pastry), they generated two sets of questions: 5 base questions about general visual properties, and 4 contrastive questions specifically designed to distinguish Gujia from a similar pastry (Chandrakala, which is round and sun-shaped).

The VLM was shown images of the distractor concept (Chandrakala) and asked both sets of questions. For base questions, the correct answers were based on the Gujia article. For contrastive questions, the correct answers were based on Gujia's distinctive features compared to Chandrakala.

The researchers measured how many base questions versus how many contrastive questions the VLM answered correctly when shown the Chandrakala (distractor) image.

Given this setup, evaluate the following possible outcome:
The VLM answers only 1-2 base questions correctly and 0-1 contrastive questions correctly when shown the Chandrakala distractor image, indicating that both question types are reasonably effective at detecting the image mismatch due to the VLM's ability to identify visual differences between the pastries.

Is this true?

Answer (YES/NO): NO